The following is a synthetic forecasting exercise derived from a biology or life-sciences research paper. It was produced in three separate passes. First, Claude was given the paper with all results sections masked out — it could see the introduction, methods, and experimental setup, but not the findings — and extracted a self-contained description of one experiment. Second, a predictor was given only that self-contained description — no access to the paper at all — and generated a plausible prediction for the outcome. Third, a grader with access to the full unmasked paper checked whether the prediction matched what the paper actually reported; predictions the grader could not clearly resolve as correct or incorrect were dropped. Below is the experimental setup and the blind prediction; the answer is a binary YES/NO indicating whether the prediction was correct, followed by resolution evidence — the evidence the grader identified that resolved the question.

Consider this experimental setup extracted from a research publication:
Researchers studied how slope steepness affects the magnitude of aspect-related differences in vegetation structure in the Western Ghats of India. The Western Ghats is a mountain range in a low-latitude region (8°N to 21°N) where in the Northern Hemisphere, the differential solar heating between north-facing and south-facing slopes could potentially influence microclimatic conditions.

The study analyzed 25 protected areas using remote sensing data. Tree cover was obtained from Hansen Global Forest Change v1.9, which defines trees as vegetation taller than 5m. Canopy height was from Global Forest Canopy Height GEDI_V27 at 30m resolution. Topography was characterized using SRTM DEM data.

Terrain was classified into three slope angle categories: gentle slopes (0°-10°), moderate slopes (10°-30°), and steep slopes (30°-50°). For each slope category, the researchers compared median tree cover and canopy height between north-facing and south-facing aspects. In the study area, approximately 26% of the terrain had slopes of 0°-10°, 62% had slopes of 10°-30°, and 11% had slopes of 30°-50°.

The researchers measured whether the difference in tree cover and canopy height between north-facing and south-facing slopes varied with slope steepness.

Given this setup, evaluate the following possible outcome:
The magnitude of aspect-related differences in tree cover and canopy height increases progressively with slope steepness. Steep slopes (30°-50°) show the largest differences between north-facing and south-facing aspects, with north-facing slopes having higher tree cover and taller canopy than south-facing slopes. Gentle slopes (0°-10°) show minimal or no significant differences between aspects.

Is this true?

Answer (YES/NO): YES